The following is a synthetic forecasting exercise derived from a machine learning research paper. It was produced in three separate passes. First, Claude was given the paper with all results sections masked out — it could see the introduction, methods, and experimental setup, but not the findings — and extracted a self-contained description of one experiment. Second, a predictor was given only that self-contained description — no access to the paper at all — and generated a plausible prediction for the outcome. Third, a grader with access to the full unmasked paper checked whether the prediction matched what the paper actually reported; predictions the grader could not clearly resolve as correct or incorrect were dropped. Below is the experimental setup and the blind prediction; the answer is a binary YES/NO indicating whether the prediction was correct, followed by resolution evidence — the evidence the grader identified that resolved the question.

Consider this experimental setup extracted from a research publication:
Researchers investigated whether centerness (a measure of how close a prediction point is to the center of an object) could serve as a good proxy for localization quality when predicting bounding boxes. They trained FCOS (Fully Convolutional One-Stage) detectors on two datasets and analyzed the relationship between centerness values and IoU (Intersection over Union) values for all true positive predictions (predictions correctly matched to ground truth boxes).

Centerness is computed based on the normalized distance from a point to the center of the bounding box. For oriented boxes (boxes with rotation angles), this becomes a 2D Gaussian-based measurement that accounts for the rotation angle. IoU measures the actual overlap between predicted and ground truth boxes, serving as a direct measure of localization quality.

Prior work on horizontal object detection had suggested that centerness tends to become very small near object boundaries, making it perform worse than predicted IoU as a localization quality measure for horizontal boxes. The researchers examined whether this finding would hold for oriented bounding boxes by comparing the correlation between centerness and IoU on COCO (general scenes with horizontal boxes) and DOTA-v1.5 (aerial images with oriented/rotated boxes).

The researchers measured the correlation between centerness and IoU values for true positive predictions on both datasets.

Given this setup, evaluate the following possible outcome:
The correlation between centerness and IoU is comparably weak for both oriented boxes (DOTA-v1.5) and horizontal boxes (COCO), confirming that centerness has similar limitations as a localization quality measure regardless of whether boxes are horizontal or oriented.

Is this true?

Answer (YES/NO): NO